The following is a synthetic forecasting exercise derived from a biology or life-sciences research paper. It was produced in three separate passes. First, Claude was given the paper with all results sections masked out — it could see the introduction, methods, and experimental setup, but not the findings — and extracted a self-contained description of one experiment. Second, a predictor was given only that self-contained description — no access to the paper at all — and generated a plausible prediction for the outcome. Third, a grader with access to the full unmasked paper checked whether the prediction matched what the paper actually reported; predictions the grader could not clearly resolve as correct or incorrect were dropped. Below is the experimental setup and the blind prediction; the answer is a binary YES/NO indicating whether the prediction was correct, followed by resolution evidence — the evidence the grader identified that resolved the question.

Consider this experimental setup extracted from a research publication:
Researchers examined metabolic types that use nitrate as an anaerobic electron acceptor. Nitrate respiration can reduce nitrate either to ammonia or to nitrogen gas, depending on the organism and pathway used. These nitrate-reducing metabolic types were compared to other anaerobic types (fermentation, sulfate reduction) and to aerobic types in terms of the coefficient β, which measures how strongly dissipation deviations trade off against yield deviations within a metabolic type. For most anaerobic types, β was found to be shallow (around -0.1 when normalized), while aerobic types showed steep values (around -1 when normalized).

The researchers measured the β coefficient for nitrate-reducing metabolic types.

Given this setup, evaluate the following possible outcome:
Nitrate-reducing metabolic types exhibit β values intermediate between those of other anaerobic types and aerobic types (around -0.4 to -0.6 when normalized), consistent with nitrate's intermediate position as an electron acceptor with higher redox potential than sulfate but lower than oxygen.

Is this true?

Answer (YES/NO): NO